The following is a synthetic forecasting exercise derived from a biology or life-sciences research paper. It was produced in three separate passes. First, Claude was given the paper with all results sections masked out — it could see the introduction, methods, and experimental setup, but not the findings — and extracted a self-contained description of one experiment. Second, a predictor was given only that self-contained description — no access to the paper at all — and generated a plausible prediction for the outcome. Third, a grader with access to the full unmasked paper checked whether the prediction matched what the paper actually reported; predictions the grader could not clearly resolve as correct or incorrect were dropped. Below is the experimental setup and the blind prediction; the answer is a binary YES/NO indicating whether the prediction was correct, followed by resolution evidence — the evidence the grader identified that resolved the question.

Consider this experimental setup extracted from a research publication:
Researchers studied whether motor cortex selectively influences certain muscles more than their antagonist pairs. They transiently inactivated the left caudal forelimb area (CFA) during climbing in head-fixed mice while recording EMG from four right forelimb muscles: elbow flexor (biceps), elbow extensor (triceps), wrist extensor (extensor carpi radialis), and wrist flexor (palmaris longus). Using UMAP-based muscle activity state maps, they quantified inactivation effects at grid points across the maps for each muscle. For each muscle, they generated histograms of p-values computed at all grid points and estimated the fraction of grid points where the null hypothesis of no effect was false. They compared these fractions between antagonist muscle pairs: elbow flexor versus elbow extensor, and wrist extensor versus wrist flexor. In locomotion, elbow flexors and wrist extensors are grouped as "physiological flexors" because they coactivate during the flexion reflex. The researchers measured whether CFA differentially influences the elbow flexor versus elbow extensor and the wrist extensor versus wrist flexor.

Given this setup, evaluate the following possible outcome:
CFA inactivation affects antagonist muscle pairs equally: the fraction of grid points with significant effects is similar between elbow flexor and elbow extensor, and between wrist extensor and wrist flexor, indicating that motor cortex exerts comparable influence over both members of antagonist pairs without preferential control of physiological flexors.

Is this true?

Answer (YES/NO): NO